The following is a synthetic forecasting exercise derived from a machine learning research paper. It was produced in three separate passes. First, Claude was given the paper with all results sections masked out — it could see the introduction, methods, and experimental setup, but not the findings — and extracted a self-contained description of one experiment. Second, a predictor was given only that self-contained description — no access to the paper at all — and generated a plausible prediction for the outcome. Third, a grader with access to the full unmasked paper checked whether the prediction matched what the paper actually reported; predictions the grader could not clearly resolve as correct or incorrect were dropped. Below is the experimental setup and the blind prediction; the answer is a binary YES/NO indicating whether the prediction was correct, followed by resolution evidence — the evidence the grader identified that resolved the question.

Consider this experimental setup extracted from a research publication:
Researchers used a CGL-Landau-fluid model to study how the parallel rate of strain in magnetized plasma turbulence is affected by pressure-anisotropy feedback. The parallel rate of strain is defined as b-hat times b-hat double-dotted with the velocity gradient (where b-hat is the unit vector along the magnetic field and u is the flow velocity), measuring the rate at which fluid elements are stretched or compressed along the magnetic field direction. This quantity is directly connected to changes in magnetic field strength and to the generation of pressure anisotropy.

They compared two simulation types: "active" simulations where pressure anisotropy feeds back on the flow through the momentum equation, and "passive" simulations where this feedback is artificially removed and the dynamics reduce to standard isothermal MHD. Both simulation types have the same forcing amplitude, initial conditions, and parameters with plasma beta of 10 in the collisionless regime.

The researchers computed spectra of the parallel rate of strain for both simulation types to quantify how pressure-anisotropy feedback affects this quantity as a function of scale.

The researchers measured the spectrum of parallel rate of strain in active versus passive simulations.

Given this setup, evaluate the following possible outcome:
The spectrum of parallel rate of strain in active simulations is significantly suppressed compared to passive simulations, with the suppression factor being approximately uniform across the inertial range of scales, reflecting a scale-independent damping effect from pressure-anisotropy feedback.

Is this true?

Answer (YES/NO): NO